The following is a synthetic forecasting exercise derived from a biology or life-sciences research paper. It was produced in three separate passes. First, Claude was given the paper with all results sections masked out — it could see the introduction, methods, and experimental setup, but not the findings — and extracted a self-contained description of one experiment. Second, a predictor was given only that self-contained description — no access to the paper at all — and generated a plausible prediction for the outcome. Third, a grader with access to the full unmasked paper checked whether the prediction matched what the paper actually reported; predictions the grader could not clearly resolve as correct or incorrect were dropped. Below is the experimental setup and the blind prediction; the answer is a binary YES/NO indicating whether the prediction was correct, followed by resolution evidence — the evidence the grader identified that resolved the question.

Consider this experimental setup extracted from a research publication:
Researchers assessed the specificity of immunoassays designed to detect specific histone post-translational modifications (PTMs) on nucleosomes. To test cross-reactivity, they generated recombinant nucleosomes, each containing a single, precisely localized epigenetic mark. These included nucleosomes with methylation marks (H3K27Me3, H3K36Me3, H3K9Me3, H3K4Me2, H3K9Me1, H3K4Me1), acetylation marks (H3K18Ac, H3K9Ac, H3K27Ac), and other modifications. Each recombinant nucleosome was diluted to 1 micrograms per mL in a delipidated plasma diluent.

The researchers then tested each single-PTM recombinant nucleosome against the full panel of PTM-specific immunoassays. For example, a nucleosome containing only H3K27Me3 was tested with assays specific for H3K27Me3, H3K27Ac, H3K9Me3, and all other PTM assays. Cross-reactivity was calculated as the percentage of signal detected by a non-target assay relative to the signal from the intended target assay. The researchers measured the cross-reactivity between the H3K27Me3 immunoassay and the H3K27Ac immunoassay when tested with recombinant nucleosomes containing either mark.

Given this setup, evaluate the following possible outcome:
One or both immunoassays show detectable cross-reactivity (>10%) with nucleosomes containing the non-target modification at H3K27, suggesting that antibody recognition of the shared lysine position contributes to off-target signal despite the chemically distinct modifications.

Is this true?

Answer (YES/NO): NO